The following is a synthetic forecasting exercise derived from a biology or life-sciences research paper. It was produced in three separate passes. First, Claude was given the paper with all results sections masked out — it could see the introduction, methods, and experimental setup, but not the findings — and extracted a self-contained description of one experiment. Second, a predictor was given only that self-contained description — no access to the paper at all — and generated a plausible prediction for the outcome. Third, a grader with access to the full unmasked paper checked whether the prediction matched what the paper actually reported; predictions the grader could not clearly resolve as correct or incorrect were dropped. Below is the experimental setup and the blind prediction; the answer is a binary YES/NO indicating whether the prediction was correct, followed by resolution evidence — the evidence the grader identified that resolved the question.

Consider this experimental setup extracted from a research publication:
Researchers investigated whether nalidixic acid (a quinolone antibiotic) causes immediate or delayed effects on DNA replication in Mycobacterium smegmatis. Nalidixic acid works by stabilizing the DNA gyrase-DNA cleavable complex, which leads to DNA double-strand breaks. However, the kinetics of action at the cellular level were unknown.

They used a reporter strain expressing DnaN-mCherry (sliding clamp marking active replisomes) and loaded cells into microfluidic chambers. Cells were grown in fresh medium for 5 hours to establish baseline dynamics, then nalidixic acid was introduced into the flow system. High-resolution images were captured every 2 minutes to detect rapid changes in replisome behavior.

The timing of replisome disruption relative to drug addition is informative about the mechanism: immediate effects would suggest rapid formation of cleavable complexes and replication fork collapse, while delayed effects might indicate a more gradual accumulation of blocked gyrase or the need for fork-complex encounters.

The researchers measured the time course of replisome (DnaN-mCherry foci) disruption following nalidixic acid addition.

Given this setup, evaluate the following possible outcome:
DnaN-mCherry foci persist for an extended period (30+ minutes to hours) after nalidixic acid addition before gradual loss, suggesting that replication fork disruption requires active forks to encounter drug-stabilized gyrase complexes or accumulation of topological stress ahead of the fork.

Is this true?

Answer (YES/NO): YES